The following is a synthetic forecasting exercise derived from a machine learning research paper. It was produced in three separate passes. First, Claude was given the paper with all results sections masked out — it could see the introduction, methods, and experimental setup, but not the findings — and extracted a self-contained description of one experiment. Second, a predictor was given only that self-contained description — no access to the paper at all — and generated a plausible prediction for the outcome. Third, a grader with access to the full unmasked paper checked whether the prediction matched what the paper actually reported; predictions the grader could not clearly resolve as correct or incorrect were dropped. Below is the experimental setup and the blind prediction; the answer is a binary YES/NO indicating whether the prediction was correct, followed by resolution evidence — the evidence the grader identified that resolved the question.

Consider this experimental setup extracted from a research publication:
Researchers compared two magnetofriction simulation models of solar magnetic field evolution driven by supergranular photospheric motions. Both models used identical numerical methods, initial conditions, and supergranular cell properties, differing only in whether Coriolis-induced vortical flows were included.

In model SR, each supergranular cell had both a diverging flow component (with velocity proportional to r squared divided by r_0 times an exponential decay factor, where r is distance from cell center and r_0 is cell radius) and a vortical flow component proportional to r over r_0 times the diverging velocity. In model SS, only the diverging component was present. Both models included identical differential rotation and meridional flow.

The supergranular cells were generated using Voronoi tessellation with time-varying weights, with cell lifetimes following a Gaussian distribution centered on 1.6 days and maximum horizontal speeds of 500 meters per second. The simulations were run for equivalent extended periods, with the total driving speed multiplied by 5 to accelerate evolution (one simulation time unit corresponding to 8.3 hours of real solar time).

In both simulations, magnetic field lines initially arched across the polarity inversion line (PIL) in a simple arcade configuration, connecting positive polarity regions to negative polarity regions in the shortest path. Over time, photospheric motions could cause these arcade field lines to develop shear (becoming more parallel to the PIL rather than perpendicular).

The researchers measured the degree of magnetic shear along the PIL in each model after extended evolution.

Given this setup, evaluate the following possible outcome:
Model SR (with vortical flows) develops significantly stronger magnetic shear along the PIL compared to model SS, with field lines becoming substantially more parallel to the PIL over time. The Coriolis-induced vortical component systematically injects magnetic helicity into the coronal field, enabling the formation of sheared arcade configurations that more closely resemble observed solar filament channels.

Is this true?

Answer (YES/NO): YES